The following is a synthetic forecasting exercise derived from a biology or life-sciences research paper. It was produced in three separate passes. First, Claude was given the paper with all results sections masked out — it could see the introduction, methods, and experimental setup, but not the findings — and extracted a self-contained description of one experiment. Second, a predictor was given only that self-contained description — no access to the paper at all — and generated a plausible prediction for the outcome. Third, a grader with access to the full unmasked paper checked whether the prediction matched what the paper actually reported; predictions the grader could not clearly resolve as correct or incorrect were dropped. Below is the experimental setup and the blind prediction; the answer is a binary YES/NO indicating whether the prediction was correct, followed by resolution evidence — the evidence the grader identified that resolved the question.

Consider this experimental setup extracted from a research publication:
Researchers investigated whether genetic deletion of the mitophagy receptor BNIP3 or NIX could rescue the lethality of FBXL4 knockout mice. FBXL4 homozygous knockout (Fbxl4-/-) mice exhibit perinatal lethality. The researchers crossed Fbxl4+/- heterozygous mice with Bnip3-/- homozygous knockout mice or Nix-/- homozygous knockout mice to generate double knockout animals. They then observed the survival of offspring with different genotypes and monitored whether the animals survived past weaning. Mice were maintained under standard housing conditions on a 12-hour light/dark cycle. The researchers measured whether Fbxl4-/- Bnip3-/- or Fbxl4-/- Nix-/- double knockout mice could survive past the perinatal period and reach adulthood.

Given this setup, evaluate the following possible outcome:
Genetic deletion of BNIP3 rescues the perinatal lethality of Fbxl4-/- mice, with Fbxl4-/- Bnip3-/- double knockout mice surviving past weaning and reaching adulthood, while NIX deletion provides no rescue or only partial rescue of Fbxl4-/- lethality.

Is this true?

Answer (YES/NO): NO